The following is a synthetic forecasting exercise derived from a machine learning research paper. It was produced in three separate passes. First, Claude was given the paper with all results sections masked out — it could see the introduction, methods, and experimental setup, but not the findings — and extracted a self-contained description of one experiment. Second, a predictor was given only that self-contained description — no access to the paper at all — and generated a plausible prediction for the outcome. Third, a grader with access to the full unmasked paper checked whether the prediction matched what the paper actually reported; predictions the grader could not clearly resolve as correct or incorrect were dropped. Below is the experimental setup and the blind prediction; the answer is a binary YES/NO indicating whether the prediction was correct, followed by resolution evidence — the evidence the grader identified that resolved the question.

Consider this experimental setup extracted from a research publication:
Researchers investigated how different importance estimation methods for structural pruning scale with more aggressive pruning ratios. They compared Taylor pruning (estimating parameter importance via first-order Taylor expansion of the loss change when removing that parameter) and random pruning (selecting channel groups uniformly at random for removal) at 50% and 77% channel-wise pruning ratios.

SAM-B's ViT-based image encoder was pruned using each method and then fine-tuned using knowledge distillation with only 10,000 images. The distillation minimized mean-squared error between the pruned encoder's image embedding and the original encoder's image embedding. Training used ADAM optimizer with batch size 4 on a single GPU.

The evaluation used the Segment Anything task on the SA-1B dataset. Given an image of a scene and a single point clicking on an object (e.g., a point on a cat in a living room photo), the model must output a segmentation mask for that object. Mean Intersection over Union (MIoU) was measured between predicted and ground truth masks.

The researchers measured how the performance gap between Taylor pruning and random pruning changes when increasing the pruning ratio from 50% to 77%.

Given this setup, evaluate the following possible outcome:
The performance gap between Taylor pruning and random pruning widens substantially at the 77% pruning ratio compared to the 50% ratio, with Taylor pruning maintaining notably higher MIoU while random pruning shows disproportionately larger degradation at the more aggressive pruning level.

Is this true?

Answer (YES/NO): YES